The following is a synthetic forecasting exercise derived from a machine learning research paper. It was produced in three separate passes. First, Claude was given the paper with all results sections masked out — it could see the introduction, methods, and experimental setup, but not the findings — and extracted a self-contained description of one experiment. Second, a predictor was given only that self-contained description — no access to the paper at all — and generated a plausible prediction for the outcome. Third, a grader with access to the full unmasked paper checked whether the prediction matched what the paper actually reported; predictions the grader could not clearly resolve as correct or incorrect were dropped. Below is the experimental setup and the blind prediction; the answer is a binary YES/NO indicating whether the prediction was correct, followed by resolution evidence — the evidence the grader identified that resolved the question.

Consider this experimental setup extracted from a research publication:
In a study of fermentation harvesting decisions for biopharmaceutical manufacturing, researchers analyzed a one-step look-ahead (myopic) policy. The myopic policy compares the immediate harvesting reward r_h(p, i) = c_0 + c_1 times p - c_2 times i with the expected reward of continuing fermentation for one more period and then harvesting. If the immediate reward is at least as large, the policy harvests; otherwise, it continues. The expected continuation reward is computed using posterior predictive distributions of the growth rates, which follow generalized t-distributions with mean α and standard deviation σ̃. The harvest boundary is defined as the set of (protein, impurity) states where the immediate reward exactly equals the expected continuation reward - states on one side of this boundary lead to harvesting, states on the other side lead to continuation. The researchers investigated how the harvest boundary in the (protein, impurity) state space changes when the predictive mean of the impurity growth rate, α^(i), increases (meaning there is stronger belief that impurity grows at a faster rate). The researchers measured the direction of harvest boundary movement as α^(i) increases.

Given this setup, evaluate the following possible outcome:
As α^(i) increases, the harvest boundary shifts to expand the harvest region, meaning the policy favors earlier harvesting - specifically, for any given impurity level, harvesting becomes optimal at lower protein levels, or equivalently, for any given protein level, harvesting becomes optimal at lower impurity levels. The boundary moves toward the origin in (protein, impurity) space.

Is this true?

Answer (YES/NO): NO